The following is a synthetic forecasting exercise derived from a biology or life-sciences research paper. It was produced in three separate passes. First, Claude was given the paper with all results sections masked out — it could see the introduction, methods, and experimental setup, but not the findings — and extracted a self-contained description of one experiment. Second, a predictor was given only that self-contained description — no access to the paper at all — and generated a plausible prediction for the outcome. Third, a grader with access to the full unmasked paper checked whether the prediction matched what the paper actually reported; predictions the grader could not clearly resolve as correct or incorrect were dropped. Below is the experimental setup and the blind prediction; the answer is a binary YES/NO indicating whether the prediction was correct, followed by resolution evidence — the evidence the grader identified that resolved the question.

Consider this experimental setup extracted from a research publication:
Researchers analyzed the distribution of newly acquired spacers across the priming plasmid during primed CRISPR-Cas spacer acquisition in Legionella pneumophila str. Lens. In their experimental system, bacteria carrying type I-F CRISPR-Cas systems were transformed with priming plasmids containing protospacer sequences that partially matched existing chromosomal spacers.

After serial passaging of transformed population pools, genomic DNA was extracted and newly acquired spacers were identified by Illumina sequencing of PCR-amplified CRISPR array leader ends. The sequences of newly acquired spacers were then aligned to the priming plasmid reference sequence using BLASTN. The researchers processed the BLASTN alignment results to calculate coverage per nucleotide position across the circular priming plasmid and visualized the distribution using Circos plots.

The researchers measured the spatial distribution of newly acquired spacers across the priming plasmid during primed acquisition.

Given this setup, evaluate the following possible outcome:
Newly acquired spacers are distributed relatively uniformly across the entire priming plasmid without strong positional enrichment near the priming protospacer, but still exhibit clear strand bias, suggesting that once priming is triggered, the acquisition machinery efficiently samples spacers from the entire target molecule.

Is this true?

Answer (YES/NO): NO